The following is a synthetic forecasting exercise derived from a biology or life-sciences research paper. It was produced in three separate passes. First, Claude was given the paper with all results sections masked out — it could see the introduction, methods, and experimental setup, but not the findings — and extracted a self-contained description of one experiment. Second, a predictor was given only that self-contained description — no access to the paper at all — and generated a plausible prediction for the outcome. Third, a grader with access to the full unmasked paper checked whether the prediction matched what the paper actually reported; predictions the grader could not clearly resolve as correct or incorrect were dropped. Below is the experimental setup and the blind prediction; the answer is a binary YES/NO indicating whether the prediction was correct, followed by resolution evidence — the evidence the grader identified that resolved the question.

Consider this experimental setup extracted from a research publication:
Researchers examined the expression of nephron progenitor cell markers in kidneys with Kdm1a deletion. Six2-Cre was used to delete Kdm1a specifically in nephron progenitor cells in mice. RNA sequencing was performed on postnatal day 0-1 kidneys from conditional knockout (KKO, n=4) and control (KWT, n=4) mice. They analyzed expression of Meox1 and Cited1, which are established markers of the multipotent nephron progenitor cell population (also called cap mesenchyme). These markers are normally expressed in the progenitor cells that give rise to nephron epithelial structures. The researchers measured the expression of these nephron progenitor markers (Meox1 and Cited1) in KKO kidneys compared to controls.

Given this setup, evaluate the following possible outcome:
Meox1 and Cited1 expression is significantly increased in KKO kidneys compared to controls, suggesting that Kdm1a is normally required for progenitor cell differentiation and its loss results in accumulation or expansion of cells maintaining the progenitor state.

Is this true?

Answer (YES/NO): NO